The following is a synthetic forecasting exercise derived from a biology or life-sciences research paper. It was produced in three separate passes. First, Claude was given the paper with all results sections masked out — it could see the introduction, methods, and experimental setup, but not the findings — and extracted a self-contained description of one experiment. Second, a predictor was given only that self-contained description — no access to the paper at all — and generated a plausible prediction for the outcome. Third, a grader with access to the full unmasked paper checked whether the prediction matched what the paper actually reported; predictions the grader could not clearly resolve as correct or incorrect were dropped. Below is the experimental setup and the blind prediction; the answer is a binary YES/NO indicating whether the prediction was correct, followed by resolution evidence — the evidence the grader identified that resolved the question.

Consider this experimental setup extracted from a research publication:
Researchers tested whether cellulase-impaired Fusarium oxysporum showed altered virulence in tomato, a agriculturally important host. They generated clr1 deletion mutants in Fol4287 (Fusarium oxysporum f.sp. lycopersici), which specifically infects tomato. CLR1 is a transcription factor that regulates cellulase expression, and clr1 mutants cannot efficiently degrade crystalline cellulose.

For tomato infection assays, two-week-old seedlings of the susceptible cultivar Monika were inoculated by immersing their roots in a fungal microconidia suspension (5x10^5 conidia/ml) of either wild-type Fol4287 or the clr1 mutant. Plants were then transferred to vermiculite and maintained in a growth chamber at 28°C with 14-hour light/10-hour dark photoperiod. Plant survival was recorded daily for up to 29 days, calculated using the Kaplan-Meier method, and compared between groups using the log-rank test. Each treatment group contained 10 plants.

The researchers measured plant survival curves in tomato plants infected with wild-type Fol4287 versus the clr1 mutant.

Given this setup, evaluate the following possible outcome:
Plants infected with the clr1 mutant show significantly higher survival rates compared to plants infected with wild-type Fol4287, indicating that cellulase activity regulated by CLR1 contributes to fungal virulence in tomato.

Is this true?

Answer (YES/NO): NO